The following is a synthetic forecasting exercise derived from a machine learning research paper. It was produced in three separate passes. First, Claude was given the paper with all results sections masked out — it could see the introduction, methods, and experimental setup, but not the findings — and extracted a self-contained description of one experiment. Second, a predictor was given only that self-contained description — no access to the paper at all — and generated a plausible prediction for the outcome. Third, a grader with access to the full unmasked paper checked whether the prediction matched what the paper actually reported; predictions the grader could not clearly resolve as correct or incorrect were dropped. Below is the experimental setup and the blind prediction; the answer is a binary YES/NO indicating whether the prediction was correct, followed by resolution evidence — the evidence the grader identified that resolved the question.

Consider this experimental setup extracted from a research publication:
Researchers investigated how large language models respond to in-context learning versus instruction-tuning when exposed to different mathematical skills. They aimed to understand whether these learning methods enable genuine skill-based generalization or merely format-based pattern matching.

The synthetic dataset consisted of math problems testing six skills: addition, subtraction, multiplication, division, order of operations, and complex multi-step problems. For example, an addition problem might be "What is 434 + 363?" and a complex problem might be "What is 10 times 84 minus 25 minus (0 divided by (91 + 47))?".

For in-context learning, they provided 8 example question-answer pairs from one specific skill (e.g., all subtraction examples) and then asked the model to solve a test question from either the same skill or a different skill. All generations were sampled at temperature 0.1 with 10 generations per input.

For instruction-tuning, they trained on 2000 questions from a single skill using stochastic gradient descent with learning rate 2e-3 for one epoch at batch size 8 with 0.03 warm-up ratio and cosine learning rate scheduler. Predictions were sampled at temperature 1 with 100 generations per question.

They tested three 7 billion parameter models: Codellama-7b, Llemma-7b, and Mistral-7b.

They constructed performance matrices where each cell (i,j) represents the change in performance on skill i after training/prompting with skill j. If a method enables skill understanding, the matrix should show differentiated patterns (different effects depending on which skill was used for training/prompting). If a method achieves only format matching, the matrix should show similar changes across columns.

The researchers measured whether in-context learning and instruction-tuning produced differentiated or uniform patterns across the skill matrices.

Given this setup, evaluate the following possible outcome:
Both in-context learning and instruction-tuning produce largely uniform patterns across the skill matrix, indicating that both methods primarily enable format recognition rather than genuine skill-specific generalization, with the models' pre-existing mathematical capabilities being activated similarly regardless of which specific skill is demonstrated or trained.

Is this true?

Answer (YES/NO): NO